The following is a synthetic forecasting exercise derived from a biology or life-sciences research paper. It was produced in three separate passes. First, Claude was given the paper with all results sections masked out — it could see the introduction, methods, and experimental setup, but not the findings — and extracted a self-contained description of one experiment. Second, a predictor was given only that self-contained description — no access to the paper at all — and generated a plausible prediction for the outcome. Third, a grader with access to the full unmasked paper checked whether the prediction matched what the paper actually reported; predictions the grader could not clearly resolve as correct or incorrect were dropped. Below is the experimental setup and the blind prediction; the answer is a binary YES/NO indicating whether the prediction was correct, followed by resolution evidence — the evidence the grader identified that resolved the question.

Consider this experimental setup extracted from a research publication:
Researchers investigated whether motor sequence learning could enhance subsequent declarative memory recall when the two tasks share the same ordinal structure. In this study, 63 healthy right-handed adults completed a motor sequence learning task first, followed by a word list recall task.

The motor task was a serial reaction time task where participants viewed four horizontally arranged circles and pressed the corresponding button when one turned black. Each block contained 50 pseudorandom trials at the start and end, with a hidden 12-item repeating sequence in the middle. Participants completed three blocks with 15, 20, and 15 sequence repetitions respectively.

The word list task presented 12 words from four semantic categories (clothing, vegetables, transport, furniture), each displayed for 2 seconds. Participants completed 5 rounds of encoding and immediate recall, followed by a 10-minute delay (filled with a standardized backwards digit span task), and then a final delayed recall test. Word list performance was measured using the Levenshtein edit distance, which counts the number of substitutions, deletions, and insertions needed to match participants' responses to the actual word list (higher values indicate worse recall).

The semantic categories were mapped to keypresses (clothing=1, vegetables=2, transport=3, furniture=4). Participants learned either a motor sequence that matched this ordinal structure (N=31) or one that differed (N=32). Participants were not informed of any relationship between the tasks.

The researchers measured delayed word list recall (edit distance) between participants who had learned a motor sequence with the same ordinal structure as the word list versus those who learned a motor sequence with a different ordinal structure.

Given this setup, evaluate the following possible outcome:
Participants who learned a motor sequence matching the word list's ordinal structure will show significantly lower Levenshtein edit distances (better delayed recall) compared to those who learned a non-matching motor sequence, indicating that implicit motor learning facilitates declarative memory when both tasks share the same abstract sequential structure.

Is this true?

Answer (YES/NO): NO